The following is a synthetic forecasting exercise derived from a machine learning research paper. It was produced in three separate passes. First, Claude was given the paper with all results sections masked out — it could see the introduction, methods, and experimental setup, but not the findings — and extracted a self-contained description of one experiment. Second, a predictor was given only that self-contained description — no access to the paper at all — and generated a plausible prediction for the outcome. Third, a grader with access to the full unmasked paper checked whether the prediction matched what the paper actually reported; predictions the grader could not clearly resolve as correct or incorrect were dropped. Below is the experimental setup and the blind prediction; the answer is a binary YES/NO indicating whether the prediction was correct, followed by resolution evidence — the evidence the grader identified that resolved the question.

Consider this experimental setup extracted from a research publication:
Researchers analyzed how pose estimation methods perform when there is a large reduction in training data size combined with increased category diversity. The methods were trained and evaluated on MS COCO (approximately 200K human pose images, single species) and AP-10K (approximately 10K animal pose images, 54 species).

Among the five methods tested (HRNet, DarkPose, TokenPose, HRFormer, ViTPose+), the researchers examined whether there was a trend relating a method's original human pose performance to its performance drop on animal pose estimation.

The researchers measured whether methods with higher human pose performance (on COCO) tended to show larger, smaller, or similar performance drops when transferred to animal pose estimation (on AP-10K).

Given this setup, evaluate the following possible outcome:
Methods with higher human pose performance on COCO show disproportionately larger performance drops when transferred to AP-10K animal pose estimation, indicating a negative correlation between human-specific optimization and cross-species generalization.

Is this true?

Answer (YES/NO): YES